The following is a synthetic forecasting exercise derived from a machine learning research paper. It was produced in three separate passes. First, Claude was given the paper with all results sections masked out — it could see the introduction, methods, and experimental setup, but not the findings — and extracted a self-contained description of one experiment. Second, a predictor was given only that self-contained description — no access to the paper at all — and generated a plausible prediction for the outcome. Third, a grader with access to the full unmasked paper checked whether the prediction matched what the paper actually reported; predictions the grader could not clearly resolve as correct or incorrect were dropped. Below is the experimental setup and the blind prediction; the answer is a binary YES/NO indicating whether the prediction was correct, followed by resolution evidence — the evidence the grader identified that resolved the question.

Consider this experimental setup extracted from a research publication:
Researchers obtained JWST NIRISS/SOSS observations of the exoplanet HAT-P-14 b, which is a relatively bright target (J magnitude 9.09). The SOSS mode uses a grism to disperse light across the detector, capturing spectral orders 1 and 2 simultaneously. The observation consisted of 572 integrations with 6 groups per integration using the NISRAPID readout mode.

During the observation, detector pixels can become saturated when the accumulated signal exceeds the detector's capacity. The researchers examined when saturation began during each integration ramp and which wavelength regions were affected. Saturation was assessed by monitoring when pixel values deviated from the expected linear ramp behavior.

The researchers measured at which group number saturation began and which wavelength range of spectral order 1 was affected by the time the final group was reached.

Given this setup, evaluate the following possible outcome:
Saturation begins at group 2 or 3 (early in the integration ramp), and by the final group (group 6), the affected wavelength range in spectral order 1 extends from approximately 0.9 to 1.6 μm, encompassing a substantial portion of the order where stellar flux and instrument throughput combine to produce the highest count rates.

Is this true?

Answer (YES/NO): NO